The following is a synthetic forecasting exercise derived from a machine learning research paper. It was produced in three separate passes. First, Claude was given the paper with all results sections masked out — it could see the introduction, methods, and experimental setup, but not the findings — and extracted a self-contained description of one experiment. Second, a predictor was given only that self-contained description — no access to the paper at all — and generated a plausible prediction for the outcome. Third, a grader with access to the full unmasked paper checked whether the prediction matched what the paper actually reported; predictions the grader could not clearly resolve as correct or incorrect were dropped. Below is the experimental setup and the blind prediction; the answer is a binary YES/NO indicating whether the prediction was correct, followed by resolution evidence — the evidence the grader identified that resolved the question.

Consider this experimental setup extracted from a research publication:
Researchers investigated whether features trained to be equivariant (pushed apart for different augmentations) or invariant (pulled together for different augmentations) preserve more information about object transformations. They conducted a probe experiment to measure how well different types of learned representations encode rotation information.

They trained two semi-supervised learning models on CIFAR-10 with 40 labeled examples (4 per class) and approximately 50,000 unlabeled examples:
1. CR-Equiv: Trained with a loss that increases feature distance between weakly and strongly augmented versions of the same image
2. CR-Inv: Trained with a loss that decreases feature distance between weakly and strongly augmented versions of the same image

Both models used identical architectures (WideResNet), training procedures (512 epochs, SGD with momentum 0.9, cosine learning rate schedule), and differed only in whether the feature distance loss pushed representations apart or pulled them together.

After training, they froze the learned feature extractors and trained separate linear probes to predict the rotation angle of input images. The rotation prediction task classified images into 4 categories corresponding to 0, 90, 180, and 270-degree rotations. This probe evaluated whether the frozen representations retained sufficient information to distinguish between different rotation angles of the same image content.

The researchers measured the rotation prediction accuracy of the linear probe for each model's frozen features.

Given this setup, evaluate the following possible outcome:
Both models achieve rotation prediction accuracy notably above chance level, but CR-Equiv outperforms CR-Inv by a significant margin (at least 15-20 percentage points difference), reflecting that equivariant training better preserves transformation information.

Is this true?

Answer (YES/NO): NO